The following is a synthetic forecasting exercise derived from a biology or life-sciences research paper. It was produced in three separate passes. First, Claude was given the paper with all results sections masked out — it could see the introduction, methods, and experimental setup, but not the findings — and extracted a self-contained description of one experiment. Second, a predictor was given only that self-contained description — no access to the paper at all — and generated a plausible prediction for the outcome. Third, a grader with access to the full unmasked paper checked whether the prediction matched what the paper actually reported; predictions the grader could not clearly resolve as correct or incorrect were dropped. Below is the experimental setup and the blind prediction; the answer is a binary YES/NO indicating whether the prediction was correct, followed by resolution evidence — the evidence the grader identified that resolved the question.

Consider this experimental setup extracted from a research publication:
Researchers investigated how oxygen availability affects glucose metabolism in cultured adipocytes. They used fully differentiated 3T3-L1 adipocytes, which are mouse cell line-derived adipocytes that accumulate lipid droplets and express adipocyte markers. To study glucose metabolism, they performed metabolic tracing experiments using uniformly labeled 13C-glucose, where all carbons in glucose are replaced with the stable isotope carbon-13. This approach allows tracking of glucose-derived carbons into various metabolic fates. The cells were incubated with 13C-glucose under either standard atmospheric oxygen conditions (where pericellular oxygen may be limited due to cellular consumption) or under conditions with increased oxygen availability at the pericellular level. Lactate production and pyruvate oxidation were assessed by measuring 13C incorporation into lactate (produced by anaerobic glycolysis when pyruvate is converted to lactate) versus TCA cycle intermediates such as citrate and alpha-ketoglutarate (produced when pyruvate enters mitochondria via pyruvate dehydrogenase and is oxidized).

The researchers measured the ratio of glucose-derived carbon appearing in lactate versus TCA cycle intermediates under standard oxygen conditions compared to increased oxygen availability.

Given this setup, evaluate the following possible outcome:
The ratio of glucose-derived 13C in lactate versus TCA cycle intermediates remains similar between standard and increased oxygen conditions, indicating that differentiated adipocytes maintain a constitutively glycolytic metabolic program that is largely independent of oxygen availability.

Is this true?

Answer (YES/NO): NO